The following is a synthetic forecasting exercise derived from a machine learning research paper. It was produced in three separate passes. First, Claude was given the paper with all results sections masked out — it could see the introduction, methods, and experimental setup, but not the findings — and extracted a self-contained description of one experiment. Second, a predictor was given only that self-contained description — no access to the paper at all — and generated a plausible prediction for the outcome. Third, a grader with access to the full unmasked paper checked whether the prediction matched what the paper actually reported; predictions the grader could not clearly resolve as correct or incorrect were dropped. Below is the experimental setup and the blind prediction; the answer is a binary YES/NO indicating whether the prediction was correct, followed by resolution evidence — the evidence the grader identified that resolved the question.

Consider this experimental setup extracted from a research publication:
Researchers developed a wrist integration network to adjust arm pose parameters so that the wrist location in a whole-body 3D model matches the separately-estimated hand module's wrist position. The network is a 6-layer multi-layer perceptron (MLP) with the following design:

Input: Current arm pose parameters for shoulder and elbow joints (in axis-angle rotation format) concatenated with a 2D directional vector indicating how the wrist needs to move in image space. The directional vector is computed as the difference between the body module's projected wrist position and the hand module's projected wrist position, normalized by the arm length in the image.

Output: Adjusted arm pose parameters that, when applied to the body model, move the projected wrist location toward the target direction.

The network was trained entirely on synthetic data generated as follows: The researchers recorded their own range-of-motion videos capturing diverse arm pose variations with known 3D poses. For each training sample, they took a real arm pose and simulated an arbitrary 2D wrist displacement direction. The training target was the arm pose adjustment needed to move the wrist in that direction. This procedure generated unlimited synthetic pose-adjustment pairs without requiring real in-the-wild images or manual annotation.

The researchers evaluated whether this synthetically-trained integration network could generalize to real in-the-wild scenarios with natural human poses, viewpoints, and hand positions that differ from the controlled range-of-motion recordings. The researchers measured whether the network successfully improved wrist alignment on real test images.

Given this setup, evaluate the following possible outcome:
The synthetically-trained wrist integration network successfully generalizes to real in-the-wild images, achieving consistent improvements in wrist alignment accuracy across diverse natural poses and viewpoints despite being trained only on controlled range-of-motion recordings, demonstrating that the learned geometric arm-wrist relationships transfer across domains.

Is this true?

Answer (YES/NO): YES